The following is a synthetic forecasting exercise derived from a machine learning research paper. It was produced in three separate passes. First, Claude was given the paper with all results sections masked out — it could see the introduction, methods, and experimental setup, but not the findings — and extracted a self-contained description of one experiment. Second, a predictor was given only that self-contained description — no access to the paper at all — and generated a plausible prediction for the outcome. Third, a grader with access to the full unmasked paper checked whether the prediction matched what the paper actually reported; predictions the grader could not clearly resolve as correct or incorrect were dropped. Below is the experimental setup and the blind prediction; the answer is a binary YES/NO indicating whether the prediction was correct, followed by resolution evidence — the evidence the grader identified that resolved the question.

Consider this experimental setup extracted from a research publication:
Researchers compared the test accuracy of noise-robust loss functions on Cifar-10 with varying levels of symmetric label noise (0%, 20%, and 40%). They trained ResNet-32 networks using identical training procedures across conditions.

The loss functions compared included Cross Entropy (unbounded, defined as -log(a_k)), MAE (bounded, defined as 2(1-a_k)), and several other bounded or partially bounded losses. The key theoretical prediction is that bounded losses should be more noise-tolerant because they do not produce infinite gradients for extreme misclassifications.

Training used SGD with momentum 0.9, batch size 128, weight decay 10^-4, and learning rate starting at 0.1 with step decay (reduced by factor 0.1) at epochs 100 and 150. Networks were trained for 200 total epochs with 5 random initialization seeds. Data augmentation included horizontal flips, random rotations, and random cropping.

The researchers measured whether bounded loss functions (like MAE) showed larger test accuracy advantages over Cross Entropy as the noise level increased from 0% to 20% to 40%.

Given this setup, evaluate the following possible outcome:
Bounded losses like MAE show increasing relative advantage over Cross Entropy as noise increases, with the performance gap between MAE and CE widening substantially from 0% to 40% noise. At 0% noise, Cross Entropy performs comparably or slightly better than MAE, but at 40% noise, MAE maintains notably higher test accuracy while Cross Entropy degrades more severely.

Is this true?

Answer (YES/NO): NO